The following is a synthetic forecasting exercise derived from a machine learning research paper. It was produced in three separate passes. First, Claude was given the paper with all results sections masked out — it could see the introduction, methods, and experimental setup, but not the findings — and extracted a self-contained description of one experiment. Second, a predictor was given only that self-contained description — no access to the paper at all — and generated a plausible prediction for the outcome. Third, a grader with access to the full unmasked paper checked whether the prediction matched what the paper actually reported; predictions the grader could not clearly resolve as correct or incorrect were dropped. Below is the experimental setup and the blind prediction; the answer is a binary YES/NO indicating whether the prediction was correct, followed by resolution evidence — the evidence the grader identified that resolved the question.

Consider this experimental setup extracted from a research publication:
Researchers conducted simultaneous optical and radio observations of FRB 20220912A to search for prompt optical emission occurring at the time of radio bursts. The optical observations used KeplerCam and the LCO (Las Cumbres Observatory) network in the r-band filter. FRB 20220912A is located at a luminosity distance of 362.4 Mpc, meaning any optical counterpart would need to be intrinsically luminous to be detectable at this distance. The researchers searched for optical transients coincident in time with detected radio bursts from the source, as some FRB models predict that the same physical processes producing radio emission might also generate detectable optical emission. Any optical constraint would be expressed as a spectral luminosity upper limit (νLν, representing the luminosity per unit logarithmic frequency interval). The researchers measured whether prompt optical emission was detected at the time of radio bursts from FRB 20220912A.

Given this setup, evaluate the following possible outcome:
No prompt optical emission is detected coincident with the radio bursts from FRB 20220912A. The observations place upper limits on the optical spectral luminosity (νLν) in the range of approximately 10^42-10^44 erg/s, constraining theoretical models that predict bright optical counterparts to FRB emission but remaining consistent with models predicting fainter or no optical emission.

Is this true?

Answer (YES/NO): NO